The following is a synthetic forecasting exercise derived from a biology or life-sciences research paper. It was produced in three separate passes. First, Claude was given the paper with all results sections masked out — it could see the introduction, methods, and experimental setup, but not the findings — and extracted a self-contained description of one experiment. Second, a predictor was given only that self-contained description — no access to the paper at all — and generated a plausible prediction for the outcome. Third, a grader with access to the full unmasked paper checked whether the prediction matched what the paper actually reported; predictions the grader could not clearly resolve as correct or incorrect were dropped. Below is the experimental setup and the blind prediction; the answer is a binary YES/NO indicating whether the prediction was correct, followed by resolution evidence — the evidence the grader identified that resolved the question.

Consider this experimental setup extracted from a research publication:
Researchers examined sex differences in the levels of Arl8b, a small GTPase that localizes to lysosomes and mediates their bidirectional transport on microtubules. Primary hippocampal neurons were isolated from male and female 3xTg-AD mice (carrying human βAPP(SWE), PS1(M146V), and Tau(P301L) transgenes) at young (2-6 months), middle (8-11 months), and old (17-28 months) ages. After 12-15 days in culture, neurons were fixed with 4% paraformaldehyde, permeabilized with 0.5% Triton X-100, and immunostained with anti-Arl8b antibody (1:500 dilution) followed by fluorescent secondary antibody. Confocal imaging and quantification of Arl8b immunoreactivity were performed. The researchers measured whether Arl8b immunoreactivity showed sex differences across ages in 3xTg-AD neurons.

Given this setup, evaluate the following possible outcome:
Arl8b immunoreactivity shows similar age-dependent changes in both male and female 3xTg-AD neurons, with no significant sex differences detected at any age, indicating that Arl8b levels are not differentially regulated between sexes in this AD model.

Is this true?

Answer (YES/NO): NO